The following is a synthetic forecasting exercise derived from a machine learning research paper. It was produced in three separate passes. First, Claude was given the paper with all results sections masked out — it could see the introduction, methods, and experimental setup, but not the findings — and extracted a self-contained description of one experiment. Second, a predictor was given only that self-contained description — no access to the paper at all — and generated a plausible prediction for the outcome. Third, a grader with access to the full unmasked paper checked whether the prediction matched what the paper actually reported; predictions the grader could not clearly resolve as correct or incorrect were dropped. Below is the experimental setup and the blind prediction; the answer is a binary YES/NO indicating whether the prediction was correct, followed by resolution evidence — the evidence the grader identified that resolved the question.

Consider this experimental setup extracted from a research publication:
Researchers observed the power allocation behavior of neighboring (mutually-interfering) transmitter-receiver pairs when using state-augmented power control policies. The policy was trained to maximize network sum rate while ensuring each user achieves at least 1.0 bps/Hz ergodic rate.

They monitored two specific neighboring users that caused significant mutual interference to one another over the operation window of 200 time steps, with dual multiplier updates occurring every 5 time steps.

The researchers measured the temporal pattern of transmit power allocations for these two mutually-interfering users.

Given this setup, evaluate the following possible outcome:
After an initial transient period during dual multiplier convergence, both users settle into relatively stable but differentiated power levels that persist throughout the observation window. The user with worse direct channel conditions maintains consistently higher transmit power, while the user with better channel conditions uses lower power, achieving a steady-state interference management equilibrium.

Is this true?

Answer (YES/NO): NO